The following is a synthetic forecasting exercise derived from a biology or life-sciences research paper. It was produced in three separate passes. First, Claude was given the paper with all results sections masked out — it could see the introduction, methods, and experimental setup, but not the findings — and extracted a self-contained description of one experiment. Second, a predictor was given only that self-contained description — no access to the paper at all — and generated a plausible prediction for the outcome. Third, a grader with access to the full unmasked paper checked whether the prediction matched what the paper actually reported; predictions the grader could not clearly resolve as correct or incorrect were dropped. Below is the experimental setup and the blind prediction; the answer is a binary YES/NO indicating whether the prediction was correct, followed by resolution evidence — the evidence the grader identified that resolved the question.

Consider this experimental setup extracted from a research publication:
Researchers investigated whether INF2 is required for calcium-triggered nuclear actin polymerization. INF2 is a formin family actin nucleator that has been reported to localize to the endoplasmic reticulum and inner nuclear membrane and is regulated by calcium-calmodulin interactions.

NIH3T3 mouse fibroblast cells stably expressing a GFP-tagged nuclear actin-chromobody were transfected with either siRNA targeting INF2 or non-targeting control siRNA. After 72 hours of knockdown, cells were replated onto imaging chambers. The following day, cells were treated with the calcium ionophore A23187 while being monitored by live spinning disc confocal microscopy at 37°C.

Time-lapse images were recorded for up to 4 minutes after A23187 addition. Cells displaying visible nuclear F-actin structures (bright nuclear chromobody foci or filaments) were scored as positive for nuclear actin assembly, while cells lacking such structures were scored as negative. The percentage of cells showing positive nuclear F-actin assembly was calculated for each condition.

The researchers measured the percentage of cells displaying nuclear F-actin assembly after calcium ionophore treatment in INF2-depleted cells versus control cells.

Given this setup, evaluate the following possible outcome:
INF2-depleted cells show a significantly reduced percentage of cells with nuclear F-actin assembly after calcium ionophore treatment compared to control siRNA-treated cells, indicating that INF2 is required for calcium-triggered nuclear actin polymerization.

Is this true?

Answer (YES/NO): YES